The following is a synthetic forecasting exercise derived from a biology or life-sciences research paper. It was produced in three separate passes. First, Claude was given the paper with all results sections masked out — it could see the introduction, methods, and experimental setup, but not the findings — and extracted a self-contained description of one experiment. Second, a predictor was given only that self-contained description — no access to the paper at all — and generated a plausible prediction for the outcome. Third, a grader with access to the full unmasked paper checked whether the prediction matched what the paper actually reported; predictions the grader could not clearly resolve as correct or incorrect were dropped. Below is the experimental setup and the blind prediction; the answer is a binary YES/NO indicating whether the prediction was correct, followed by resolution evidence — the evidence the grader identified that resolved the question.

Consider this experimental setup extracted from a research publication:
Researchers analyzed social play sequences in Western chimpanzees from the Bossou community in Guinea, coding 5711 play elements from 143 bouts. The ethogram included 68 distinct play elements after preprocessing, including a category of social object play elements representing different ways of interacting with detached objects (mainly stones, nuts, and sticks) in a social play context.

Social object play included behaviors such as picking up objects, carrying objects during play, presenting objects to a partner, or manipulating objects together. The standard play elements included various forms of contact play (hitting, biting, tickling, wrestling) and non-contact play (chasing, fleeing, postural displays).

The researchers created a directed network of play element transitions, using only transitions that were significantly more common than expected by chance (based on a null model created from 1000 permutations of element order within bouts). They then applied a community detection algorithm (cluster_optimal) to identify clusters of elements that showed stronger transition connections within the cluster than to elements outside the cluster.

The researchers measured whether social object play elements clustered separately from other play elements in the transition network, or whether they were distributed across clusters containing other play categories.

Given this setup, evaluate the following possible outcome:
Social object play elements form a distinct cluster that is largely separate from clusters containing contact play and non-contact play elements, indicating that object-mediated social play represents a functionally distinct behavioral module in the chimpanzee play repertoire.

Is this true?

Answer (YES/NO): NO